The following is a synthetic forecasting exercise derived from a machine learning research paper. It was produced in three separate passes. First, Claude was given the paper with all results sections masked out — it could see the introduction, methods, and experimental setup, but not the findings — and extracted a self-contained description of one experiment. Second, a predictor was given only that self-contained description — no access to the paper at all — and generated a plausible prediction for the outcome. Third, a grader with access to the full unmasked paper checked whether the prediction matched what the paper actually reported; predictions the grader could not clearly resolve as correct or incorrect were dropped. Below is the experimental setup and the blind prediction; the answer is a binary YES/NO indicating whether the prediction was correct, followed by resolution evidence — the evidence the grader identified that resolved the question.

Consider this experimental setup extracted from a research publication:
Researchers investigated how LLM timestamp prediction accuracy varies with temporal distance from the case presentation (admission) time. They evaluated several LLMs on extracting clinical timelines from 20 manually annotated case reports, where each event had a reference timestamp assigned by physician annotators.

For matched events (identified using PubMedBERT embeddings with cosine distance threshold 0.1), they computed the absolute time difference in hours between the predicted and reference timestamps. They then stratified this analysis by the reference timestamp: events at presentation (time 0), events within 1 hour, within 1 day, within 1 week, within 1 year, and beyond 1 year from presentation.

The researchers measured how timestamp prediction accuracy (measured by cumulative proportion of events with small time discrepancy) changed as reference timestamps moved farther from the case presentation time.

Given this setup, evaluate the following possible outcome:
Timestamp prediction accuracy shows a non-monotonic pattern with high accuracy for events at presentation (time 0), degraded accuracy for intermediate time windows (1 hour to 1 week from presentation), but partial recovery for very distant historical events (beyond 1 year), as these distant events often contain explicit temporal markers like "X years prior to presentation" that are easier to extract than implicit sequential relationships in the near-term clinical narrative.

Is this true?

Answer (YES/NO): NO